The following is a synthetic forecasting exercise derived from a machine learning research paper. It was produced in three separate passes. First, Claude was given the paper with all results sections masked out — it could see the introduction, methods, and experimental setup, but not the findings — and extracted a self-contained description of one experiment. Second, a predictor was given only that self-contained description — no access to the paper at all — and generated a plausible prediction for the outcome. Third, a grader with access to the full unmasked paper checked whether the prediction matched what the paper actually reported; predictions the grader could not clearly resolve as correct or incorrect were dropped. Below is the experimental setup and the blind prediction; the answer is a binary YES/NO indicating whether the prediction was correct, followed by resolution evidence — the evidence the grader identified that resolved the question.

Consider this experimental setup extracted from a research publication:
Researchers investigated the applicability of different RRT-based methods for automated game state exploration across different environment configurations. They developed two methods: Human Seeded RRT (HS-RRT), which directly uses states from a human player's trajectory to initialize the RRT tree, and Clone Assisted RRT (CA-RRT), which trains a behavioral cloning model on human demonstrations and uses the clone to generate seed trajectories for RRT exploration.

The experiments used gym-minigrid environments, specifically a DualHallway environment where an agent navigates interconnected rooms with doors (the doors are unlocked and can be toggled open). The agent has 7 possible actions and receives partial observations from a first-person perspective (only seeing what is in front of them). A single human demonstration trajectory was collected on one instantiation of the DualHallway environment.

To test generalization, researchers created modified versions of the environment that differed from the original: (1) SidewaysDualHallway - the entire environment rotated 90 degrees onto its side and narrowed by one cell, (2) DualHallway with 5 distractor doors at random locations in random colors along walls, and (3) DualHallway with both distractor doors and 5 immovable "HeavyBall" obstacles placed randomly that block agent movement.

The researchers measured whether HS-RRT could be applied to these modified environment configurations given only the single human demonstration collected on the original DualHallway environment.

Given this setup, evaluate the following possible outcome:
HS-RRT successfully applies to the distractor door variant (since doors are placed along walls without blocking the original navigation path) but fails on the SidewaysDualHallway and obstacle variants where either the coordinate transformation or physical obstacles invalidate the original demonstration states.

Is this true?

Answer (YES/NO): NO